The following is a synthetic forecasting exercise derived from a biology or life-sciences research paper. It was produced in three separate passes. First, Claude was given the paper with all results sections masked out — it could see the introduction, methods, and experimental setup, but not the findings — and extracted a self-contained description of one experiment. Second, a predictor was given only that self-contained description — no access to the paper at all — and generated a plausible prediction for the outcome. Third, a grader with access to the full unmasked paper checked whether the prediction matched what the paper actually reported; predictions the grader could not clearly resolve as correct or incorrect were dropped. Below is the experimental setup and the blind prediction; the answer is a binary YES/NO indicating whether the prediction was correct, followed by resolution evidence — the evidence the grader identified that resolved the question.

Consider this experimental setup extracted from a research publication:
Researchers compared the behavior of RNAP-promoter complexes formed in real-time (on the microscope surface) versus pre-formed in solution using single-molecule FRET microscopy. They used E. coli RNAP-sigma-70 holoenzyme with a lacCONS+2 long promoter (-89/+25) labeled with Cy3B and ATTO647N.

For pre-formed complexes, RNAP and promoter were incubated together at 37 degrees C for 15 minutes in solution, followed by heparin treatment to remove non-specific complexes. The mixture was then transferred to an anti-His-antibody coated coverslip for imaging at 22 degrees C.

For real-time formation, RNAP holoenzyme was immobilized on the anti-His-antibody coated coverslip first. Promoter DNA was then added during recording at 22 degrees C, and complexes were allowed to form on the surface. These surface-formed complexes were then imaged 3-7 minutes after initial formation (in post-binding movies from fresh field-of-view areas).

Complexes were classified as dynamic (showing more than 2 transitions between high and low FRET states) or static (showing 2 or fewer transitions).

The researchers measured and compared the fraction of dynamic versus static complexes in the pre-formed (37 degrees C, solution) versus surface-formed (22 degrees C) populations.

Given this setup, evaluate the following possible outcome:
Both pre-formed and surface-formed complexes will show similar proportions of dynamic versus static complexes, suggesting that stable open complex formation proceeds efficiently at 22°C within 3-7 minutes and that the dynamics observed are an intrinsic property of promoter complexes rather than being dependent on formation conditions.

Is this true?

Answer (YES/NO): YES